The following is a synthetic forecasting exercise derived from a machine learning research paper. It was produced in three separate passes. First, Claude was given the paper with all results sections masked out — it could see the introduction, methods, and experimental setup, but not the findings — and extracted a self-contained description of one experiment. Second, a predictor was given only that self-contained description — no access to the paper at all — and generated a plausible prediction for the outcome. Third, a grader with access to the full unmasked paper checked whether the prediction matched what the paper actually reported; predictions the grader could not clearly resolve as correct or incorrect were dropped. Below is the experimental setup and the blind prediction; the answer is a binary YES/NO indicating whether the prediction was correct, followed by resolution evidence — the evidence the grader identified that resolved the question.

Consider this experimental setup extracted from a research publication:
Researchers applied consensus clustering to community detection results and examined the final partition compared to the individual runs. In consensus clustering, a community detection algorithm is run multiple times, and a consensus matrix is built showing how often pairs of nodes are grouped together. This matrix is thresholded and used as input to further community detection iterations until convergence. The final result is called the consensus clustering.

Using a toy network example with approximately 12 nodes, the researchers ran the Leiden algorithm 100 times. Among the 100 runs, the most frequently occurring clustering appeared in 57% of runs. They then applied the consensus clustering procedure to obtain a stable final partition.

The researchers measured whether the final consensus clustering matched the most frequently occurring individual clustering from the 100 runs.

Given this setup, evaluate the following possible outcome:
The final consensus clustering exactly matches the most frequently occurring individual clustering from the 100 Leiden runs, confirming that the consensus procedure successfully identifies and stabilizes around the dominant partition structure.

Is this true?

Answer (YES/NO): YES